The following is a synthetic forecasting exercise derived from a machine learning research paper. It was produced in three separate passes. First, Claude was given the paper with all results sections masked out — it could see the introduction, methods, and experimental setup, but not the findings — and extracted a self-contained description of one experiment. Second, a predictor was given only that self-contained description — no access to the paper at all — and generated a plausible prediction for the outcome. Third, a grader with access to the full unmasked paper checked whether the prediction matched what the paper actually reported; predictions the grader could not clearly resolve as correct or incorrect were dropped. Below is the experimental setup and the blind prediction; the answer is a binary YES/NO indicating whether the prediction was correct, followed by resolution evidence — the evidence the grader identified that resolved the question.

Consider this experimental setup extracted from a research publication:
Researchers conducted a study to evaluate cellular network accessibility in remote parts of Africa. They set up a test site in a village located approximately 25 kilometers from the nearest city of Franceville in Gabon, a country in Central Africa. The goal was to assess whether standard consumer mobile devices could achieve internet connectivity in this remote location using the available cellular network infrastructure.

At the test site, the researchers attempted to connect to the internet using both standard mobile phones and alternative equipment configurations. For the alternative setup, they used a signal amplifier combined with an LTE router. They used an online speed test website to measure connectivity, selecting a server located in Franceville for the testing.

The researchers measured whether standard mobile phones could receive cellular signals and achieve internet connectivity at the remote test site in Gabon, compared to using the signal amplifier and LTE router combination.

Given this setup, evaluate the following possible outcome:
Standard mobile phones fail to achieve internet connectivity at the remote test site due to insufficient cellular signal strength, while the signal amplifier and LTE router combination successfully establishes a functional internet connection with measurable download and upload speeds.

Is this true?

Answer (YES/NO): YES